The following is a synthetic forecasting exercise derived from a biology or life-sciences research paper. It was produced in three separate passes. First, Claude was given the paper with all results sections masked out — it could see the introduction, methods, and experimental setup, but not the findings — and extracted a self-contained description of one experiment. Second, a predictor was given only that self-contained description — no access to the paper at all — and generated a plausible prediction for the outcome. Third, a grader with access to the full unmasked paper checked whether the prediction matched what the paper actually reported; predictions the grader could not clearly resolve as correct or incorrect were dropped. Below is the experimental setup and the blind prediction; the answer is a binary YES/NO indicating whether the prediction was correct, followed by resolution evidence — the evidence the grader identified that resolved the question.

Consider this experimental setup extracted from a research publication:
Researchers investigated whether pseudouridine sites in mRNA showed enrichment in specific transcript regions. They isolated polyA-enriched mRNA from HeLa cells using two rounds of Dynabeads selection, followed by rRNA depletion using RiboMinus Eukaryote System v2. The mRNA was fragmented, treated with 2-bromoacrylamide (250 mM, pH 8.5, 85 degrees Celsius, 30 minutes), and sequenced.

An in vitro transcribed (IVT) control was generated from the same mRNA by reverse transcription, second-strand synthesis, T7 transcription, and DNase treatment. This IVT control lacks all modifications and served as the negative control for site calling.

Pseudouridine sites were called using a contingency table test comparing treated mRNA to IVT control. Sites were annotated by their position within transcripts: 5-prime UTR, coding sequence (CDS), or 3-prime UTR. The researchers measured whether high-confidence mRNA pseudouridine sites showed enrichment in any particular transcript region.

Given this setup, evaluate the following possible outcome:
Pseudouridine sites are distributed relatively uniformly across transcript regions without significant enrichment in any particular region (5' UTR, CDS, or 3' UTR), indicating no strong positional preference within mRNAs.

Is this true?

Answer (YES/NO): NO